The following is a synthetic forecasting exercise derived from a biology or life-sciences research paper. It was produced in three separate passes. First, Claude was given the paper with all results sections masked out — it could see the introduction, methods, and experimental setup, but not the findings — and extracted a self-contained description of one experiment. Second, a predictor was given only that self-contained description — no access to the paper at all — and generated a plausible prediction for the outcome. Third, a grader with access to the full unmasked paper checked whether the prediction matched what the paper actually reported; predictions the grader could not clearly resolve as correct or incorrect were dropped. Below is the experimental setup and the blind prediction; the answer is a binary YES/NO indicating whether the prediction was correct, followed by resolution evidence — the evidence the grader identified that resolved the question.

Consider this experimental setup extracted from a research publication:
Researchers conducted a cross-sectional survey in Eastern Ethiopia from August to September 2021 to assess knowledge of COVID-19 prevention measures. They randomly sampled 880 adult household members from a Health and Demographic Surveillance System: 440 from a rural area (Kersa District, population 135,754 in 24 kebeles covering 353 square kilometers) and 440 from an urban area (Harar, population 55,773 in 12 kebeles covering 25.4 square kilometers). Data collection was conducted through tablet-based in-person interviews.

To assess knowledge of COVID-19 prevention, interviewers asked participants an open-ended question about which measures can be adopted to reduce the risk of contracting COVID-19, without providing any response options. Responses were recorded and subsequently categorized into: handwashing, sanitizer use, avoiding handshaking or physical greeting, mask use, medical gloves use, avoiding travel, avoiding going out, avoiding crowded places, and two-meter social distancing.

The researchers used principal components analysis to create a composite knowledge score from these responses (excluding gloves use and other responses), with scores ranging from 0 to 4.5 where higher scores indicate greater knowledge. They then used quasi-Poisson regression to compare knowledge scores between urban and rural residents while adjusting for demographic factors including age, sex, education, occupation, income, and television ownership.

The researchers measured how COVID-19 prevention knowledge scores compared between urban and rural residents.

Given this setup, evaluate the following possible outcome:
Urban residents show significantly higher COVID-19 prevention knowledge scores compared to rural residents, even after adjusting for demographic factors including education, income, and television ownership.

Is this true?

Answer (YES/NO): NO